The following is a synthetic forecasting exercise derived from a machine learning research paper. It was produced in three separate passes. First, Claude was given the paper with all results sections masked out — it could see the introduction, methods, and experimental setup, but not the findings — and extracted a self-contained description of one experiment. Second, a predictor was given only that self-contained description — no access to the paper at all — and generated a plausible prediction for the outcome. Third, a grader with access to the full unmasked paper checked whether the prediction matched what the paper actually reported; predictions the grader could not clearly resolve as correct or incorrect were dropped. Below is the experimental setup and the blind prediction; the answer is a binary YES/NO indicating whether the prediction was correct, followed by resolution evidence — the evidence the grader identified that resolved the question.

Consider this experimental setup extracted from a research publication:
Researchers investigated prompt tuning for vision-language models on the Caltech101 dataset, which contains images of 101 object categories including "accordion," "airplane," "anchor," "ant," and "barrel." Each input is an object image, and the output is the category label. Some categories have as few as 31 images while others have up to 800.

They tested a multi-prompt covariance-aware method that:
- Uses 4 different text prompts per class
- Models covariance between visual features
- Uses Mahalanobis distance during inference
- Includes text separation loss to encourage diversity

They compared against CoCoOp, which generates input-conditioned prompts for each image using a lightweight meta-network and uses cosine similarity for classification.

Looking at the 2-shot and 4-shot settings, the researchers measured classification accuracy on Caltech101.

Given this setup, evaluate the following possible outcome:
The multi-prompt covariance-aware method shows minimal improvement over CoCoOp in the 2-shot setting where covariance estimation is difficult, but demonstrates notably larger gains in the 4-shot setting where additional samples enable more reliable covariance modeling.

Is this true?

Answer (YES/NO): NO